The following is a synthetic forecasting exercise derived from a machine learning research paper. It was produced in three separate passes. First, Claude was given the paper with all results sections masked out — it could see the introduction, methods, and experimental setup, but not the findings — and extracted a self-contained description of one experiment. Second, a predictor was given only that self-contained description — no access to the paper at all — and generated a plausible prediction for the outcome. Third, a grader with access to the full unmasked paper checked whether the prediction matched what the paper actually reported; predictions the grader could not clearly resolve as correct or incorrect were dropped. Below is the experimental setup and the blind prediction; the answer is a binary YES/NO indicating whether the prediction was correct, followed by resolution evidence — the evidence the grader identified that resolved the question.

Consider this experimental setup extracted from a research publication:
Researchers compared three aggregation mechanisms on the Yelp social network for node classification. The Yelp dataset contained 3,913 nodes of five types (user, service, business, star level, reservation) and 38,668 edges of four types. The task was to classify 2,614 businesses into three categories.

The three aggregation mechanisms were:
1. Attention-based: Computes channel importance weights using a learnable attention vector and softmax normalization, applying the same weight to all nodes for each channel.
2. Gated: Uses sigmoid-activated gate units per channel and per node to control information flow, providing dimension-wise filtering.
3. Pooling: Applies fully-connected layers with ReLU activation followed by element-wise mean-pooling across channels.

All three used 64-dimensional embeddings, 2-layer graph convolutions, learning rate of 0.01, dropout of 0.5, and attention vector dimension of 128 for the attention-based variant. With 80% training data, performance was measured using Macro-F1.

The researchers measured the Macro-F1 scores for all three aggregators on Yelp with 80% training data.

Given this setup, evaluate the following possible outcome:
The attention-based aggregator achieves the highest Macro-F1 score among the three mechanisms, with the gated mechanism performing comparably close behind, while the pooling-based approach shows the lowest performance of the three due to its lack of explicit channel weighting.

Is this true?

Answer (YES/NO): NO